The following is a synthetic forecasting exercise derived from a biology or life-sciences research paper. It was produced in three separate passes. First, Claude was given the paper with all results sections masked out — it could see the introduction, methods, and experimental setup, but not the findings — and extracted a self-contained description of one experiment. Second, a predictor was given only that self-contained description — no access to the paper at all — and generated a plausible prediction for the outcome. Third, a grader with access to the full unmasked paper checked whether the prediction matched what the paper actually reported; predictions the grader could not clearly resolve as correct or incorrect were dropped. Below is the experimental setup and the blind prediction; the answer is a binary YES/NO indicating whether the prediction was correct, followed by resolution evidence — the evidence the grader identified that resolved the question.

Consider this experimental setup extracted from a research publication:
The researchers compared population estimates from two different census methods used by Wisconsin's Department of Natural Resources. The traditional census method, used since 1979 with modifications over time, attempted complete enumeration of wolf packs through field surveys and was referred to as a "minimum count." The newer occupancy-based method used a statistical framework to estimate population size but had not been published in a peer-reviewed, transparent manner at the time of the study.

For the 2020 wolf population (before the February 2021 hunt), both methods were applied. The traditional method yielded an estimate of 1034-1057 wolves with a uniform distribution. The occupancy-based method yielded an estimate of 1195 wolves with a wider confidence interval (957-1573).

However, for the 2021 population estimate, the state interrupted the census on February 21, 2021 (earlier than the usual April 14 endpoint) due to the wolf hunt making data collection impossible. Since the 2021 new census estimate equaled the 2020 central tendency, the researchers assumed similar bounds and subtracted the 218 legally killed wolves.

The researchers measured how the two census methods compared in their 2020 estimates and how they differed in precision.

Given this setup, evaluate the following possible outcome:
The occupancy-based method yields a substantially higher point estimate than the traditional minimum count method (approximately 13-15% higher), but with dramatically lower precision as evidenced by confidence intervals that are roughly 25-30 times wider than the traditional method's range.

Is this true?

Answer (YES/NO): YES